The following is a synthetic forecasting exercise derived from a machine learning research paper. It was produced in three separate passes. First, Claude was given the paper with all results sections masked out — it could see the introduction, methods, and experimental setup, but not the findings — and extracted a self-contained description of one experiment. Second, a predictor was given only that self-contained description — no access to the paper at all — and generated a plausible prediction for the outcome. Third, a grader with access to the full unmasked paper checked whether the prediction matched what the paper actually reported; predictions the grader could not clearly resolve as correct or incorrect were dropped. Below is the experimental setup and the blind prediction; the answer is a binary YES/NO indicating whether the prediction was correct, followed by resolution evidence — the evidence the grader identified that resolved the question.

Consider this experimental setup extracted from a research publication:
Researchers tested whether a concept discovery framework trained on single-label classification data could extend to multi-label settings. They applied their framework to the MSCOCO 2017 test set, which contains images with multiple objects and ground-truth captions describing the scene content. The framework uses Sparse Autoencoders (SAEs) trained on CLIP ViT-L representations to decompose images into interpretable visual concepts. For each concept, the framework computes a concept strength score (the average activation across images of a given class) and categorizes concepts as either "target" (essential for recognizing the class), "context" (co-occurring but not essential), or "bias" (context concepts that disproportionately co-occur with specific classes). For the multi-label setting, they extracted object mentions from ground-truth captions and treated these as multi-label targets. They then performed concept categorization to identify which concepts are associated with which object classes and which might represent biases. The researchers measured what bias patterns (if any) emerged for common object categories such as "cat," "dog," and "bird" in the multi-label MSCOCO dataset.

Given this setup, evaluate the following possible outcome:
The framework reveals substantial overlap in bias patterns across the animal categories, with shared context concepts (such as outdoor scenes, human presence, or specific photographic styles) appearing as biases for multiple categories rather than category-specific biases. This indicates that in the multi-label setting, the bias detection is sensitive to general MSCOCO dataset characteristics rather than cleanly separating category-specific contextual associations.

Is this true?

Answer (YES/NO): NO